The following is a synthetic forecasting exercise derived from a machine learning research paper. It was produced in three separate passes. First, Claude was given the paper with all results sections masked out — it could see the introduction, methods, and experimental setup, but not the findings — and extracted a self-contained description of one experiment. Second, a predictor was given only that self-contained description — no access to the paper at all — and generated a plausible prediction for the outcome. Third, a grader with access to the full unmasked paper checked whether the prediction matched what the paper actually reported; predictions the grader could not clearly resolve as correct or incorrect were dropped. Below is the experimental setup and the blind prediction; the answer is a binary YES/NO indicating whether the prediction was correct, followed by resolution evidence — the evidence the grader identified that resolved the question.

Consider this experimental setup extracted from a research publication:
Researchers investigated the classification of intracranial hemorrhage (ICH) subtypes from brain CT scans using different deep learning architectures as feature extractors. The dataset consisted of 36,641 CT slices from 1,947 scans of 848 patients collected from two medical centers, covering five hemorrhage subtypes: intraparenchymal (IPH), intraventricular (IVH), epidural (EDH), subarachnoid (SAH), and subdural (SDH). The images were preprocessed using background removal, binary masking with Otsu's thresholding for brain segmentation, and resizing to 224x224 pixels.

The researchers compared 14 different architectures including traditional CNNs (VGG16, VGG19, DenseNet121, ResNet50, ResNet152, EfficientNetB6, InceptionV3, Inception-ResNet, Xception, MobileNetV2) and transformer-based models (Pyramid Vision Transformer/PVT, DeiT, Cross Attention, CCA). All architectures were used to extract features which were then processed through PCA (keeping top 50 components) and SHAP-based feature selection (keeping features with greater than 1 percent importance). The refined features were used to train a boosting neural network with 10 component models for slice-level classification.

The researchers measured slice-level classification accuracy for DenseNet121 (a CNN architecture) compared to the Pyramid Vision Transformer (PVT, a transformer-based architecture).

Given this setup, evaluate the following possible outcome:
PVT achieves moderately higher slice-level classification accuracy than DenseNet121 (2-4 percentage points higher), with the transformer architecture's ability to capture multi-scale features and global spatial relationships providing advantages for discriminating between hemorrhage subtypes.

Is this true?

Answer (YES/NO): NO